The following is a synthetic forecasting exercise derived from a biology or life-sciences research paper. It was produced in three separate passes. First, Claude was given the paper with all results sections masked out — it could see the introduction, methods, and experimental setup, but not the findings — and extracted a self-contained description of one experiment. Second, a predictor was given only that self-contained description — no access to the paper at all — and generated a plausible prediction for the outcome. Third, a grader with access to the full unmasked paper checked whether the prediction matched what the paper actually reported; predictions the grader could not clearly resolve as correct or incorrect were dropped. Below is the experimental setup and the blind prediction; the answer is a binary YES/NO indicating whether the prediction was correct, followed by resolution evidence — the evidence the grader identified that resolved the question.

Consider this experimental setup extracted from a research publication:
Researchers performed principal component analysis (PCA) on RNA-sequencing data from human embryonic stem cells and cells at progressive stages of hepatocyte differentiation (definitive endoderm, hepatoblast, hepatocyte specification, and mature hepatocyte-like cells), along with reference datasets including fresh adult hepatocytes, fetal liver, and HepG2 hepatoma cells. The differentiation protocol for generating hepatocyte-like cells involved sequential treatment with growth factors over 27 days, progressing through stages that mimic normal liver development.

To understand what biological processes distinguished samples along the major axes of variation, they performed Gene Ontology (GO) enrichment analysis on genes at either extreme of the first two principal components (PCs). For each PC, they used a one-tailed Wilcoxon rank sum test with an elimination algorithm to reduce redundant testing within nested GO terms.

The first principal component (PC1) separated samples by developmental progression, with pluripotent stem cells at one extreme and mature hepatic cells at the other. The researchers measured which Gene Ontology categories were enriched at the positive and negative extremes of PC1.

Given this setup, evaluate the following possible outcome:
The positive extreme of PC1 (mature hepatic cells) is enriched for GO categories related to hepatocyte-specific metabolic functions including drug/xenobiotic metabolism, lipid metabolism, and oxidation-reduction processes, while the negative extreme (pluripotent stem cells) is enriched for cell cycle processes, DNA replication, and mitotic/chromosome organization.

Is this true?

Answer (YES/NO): NO